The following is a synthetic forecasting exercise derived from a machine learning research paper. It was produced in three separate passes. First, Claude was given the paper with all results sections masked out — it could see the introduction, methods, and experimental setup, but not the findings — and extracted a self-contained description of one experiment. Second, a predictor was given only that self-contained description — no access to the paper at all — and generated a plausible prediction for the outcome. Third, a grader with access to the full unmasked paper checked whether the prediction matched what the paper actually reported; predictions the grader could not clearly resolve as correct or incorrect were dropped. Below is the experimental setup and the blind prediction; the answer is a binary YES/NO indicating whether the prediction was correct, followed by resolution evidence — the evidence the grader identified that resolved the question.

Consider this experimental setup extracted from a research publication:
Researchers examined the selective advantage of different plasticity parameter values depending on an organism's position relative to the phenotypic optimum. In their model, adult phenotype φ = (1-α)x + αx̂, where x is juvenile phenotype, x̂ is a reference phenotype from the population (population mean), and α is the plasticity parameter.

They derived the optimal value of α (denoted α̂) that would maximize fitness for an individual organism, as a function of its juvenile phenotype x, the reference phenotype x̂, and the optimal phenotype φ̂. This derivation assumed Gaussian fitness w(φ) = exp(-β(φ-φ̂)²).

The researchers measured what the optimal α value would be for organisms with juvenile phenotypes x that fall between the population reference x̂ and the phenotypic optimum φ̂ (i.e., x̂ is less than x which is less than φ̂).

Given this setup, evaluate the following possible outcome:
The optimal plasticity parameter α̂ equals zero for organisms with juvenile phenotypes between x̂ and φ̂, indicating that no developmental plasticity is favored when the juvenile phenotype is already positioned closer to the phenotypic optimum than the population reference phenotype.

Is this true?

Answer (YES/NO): NO